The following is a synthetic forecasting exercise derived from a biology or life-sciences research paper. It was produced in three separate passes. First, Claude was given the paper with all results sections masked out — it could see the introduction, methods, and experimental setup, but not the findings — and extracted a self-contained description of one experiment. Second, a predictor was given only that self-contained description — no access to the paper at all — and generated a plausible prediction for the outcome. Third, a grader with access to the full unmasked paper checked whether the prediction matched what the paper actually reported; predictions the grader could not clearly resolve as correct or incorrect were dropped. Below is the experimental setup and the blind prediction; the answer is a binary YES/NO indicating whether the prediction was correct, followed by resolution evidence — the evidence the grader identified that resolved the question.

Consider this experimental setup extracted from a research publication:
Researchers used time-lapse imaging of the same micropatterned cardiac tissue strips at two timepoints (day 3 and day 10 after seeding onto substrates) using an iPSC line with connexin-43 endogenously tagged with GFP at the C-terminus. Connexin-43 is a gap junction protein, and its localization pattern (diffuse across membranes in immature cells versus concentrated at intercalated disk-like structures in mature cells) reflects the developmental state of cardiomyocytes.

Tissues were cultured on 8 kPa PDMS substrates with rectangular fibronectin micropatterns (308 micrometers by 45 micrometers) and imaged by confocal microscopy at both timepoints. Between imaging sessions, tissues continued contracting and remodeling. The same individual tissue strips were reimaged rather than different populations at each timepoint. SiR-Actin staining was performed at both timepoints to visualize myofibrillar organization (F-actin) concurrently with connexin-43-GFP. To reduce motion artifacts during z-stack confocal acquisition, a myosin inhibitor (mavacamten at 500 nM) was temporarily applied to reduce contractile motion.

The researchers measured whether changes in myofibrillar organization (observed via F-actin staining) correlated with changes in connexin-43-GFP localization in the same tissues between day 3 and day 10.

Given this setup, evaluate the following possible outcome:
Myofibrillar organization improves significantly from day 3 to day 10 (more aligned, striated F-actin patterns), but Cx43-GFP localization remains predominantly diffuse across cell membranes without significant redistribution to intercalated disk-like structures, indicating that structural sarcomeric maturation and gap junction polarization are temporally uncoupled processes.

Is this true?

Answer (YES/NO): NO